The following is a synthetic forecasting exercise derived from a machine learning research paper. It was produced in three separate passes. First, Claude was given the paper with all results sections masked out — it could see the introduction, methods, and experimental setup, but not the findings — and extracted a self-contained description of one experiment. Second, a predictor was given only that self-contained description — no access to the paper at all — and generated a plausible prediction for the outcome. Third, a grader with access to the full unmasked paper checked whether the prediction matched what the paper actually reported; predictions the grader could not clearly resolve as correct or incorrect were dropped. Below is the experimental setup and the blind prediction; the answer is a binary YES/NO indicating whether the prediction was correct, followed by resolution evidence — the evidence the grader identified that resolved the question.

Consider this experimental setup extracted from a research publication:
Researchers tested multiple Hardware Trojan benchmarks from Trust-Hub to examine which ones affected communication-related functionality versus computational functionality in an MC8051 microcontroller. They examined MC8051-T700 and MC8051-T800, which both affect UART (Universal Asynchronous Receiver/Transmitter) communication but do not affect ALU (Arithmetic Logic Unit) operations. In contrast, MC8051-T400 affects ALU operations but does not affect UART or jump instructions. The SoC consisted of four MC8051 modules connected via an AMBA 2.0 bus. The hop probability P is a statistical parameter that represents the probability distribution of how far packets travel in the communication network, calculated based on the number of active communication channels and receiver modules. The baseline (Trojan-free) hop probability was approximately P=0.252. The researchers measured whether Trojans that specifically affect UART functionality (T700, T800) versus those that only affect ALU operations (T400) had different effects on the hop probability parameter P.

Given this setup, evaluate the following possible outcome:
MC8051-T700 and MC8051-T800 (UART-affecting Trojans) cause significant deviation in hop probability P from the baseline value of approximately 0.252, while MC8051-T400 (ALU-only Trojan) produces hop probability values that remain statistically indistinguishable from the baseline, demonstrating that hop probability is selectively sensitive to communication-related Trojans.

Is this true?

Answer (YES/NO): NO